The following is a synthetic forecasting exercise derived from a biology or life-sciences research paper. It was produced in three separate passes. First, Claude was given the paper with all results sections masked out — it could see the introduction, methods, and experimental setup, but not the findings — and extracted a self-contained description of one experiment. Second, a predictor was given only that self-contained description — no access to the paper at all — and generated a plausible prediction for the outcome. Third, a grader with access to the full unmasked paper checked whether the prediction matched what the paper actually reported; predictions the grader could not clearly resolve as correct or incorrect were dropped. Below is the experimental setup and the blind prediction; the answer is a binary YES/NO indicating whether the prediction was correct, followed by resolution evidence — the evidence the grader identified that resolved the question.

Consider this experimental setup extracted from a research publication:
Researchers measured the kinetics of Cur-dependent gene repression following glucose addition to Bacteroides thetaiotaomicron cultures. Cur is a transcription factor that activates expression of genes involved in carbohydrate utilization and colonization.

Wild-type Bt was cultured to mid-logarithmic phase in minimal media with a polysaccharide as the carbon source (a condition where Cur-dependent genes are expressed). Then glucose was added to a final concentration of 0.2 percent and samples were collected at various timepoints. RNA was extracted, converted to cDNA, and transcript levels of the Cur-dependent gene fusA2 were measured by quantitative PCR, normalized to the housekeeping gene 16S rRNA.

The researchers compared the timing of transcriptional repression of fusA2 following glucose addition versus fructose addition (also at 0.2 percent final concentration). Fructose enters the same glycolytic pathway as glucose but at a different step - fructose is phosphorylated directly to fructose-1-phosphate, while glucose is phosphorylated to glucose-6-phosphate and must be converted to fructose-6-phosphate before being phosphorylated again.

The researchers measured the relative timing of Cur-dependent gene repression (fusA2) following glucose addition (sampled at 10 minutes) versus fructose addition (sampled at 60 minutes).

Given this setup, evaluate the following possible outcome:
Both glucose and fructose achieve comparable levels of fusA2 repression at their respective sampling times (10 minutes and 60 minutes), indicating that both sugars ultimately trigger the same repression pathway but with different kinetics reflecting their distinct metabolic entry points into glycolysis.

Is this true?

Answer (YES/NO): NO